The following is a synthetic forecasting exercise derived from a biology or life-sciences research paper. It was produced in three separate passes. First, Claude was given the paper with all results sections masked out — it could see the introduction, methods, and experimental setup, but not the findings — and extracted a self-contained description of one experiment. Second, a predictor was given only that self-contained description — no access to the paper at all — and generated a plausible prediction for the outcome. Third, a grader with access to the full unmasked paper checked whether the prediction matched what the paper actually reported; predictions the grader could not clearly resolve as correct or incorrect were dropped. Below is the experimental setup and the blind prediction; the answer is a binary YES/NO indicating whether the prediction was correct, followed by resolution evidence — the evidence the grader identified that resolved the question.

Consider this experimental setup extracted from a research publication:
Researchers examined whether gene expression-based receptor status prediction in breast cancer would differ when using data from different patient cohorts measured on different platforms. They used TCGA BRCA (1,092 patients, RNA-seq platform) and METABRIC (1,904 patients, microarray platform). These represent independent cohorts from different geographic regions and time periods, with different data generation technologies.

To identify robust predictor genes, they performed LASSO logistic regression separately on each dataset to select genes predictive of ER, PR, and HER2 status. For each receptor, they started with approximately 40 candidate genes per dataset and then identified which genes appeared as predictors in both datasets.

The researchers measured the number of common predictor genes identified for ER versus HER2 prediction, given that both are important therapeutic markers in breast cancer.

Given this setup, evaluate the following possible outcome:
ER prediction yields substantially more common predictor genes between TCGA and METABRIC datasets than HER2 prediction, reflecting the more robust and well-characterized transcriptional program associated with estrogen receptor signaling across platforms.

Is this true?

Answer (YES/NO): YES